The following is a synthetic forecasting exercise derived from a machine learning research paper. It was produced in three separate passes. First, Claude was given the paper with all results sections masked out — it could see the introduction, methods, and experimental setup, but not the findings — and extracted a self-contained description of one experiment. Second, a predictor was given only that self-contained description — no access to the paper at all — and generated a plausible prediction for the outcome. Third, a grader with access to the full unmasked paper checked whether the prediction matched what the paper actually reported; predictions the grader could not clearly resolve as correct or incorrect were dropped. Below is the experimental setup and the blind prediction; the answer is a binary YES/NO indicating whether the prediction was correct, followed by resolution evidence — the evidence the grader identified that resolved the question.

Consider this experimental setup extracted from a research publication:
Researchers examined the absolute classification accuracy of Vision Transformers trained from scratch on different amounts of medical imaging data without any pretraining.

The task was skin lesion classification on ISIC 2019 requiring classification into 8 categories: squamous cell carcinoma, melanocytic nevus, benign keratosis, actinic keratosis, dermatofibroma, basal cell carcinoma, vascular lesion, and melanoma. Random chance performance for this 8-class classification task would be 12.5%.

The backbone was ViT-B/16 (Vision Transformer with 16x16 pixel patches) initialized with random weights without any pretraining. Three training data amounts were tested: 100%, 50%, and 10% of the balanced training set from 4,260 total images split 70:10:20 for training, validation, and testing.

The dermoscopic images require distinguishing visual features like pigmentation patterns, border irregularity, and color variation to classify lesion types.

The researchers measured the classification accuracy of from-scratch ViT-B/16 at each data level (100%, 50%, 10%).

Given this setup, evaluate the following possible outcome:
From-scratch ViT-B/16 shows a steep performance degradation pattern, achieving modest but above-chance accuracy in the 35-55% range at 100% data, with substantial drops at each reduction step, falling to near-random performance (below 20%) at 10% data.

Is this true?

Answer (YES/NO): NO